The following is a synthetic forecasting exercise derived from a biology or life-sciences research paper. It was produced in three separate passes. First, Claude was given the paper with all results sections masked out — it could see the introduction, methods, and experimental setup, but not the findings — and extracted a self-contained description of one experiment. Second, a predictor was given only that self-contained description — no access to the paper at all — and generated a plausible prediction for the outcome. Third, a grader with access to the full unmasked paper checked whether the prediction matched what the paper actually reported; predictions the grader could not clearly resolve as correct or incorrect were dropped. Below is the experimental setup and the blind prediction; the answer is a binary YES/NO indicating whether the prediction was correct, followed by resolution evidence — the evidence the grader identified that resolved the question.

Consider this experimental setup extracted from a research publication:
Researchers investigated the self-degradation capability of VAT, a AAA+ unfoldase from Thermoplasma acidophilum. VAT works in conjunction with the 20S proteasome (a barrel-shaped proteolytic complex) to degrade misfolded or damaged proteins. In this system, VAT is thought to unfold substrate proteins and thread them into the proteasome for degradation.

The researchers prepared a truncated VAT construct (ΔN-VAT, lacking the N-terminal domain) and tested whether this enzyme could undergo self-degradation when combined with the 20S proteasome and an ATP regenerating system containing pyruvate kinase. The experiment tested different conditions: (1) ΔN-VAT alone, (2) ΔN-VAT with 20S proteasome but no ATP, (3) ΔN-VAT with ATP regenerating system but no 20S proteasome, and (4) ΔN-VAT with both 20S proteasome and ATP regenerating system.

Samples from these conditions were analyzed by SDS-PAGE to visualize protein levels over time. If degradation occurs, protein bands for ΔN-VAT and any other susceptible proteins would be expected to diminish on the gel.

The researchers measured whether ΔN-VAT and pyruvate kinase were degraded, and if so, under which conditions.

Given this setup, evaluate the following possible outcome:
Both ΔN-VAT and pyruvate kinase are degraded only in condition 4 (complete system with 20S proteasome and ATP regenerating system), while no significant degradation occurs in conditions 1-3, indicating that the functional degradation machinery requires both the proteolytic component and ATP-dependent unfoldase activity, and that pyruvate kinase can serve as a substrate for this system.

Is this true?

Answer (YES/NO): YES